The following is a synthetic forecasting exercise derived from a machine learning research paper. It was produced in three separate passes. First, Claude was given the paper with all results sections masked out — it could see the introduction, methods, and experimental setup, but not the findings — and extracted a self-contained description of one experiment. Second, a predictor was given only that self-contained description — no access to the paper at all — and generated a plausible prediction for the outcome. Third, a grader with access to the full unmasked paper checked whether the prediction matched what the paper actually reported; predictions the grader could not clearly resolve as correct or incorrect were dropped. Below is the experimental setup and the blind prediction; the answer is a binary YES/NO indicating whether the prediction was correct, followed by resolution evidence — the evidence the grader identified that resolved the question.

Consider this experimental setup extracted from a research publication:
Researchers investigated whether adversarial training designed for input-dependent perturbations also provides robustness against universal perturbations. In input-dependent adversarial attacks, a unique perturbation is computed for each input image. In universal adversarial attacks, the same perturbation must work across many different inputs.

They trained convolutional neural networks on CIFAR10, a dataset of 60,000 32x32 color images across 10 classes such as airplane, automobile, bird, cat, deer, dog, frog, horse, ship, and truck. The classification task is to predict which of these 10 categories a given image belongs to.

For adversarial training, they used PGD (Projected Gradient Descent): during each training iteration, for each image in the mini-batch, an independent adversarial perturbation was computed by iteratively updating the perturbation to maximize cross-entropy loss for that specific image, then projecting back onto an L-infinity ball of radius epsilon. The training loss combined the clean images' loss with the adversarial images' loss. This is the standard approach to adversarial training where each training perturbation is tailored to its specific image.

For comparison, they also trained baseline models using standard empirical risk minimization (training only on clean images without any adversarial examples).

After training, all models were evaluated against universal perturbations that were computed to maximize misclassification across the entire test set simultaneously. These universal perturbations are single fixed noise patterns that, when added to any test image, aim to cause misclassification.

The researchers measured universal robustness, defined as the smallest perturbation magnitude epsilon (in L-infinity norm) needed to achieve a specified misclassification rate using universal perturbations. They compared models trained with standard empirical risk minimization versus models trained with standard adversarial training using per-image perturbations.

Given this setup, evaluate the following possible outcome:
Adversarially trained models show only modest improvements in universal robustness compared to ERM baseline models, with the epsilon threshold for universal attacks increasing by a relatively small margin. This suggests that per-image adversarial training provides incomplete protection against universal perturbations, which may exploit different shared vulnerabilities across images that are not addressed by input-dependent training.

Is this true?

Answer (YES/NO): NO